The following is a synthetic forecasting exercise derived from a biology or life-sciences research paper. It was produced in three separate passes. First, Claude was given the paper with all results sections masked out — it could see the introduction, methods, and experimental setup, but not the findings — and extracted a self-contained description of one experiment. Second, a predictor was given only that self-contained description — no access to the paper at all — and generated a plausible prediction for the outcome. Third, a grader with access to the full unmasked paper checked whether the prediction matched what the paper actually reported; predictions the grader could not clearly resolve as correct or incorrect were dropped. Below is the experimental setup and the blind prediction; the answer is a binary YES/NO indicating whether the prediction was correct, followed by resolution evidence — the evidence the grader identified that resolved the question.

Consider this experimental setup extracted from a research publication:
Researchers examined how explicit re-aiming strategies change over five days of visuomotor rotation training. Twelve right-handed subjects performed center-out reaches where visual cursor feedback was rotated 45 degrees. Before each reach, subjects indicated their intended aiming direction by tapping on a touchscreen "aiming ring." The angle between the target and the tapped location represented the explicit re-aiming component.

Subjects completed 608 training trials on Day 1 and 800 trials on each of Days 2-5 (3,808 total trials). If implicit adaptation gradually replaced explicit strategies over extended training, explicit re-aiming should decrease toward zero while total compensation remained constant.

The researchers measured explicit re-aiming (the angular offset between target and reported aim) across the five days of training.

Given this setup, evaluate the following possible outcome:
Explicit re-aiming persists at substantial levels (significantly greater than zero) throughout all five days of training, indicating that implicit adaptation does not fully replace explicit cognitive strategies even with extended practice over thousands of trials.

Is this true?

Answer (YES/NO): YES